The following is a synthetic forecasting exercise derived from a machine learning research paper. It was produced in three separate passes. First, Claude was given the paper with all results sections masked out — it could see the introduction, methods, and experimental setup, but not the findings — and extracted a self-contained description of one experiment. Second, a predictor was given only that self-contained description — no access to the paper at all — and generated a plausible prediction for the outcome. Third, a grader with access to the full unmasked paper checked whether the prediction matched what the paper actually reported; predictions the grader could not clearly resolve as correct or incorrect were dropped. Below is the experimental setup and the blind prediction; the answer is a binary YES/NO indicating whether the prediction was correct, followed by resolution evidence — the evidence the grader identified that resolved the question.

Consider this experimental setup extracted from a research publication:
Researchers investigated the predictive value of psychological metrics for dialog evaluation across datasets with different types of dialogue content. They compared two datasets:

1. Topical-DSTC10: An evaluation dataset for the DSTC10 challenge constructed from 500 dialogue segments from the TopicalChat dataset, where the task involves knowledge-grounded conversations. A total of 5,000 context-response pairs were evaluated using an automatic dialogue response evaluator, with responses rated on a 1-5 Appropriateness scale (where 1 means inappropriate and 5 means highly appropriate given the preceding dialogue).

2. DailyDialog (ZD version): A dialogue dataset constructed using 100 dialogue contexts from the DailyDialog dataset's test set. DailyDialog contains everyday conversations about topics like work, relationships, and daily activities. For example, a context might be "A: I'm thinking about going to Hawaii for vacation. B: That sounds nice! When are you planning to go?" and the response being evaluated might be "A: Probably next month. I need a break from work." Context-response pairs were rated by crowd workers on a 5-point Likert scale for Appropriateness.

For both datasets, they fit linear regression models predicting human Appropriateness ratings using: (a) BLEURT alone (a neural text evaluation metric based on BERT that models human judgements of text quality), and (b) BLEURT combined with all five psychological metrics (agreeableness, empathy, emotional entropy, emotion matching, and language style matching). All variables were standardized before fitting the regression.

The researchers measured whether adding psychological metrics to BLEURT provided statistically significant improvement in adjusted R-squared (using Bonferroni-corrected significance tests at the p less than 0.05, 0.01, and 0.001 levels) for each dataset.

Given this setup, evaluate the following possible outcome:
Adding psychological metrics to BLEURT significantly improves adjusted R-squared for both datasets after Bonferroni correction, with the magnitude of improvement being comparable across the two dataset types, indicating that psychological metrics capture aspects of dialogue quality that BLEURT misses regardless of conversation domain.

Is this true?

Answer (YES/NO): NO